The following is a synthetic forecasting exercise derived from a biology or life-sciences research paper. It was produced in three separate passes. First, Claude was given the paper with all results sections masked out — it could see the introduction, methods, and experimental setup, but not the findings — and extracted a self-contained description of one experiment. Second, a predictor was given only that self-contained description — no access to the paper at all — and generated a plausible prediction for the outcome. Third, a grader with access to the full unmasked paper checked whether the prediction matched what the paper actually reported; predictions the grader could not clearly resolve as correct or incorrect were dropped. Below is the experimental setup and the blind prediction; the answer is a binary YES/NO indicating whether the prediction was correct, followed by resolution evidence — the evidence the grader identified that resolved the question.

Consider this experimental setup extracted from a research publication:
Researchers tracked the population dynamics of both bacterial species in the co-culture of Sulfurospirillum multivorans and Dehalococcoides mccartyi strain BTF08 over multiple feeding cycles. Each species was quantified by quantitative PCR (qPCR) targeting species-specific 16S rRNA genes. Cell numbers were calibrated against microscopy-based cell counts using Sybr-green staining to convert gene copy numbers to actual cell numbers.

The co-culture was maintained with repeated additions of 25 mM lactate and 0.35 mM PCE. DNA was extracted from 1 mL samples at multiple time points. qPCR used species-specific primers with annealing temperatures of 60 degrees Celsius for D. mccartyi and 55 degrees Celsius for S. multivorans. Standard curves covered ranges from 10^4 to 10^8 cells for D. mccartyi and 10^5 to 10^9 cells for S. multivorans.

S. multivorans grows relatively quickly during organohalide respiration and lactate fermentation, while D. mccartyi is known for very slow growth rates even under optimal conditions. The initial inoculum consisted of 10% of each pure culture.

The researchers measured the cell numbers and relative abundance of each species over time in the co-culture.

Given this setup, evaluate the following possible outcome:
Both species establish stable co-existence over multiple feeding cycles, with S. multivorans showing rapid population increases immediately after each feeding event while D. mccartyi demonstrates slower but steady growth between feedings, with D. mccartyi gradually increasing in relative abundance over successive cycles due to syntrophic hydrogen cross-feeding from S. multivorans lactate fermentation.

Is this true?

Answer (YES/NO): NO